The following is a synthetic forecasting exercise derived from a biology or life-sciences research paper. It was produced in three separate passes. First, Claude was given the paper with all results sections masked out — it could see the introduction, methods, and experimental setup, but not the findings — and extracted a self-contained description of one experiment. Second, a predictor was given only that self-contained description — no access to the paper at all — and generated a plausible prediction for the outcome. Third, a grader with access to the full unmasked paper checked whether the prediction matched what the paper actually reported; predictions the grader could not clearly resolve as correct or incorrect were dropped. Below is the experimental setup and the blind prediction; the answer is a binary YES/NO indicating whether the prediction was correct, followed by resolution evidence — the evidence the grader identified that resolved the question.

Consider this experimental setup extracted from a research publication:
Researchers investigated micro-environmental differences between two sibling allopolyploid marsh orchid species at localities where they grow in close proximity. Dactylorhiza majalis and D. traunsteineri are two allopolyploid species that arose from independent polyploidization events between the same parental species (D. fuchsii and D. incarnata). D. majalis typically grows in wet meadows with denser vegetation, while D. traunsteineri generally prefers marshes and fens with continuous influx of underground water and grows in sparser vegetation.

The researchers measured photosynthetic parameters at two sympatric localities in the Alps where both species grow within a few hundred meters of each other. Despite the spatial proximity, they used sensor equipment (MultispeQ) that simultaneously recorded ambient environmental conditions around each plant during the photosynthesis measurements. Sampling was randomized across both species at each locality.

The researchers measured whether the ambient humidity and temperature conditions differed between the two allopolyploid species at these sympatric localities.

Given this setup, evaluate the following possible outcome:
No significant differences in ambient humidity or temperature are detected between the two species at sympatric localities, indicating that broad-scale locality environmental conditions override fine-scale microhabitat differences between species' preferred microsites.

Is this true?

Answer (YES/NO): NO